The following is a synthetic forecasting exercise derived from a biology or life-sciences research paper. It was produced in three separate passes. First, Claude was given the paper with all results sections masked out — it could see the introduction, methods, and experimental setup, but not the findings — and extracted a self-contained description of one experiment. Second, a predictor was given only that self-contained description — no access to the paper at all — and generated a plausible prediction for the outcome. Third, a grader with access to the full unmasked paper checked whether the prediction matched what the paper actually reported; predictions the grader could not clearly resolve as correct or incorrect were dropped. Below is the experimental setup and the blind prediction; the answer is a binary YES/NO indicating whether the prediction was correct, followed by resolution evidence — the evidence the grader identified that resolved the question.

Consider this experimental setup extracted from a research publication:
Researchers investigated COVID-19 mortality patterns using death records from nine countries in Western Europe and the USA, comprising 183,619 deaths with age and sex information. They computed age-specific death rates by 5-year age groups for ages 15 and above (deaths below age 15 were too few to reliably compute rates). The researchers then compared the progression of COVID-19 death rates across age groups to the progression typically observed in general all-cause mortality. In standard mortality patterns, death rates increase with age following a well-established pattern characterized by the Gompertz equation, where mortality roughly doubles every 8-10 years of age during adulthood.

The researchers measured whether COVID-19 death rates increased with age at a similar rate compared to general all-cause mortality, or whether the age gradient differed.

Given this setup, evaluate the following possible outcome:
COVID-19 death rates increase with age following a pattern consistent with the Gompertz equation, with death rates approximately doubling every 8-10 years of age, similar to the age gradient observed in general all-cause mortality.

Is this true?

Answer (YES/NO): NO